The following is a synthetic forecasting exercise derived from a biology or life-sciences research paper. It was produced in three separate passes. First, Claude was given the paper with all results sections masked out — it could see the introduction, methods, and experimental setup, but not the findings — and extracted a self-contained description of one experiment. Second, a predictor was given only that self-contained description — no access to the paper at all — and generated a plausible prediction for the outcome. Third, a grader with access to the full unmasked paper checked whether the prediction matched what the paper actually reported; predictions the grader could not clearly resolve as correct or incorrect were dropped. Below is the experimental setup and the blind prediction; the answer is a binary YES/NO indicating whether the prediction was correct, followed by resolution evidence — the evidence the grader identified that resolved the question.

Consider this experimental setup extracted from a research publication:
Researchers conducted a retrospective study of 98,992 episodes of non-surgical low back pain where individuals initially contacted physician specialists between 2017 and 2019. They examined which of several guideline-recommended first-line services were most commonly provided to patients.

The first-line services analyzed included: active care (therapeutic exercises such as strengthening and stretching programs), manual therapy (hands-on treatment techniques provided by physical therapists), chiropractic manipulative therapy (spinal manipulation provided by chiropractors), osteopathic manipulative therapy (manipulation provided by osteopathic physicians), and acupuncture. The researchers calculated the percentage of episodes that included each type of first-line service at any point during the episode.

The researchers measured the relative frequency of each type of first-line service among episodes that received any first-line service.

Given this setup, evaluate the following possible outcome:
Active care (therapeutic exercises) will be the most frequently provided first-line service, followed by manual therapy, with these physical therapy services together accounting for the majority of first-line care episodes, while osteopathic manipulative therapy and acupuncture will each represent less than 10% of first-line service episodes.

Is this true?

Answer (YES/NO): YES